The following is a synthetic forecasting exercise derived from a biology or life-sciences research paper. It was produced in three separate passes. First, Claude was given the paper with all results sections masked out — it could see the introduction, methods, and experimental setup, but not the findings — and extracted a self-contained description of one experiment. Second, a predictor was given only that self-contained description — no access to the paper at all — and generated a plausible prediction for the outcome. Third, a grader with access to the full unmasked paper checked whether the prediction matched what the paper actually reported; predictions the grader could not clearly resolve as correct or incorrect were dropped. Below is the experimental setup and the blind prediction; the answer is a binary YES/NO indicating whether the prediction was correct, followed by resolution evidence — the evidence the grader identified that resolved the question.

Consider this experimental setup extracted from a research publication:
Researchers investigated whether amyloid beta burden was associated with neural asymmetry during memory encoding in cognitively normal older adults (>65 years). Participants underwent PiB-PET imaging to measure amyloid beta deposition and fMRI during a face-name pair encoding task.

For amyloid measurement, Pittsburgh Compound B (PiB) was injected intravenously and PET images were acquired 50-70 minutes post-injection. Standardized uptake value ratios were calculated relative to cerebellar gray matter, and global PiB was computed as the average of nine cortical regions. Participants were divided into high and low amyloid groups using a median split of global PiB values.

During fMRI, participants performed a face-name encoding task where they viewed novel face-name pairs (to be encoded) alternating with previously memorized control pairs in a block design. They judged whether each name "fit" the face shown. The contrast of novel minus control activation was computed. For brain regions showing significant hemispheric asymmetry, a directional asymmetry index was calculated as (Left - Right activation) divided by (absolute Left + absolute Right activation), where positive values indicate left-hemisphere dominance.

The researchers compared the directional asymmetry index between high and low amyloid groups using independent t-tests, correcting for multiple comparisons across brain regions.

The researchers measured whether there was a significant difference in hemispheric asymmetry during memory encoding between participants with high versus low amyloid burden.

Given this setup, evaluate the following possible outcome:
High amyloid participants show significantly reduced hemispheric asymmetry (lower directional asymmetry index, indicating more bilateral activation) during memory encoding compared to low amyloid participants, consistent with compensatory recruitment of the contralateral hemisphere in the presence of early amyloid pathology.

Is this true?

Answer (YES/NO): NO